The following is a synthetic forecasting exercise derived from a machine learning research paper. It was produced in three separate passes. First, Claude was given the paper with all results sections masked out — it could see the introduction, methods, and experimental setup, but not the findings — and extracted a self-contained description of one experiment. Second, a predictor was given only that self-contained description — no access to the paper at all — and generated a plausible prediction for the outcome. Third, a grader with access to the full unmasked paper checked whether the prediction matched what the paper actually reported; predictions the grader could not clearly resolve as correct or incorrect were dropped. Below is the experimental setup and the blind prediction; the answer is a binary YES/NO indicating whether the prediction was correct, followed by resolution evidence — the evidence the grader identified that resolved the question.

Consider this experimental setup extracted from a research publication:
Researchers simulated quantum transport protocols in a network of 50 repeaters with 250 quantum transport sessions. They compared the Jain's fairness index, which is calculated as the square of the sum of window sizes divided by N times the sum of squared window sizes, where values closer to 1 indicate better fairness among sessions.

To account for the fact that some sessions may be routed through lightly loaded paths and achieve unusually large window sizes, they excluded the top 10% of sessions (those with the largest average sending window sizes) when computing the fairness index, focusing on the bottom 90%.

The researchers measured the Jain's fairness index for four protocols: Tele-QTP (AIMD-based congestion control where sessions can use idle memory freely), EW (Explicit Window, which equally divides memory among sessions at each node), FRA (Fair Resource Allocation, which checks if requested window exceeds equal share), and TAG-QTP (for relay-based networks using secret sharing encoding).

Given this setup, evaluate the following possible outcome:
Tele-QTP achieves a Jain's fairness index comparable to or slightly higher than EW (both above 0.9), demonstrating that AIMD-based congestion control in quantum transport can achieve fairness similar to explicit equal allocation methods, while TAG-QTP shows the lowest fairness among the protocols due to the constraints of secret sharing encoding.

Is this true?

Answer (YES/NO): YES